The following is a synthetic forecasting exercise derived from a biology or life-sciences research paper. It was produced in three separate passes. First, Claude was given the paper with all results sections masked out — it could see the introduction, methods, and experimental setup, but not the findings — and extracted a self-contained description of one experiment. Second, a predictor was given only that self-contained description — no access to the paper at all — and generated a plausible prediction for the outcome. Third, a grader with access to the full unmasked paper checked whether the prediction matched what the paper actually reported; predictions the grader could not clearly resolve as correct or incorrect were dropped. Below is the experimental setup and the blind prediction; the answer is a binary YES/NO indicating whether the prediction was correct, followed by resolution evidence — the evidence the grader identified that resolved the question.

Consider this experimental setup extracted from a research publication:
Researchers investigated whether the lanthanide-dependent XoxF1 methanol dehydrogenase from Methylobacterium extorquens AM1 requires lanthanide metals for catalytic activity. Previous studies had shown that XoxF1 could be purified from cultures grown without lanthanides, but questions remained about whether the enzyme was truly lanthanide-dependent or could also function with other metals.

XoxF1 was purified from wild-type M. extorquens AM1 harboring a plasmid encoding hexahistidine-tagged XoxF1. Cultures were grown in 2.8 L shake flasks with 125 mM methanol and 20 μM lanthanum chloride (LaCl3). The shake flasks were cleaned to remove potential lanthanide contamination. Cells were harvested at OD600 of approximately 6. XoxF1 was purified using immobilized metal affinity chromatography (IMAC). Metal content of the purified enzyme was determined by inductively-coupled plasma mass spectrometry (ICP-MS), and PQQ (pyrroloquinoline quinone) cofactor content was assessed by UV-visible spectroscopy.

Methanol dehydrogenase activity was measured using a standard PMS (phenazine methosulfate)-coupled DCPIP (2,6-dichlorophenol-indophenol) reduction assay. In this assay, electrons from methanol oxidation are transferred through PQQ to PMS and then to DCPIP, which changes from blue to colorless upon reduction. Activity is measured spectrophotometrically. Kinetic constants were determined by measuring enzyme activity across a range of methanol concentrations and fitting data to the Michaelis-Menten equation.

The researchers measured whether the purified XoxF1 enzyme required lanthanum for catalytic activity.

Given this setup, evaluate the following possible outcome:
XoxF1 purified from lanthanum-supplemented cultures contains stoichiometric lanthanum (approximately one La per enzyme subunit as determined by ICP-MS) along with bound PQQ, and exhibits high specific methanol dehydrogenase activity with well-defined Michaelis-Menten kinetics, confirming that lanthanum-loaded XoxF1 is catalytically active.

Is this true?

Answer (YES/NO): YES